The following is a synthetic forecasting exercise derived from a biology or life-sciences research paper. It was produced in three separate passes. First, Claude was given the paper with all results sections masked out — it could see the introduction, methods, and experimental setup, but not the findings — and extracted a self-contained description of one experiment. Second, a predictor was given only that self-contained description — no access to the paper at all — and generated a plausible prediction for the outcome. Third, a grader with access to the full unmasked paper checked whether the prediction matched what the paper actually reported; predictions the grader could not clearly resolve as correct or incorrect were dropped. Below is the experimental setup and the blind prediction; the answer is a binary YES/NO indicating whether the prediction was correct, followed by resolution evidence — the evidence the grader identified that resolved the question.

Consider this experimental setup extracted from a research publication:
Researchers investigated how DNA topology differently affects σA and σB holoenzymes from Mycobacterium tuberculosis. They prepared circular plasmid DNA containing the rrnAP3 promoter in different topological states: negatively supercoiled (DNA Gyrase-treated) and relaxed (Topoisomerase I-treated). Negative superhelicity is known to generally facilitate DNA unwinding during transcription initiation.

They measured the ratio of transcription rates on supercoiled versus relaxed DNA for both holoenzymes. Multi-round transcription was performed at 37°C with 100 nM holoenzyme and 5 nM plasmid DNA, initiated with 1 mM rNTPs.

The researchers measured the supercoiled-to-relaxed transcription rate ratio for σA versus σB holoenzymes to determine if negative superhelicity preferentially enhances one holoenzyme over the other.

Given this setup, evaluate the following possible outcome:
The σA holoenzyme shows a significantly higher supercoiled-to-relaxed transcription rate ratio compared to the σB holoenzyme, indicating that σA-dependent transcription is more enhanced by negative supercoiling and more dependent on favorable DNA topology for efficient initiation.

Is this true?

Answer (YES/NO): NO